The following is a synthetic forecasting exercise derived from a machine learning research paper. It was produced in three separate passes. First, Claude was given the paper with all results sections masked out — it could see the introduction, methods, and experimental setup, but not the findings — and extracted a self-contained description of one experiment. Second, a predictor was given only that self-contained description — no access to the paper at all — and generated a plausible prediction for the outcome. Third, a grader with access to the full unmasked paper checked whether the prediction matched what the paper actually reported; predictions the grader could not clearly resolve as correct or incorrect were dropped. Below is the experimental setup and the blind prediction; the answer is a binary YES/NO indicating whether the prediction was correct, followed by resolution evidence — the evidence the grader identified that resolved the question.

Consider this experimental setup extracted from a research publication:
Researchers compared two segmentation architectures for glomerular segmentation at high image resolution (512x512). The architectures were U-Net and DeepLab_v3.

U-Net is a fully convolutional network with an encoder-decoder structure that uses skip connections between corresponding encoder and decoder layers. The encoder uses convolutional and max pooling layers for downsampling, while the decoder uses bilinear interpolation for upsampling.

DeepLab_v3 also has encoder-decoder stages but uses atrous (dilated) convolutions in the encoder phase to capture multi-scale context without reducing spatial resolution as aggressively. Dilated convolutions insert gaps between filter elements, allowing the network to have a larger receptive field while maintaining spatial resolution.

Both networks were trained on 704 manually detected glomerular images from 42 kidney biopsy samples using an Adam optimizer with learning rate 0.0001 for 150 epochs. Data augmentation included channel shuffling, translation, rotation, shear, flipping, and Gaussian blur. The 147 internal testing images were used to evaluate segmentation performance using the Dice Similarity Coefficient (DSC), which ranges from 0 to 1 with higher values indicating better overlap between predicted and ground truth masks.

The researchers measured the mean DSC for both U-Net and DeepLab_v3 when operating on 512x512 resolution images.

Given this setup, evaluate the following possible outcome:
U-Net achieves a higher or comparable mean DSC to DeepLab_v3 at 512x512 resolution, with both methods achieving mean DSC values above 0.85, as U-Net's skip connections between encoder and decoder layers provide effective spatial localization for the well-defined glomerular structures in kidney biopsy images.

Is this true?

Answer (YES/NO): NO